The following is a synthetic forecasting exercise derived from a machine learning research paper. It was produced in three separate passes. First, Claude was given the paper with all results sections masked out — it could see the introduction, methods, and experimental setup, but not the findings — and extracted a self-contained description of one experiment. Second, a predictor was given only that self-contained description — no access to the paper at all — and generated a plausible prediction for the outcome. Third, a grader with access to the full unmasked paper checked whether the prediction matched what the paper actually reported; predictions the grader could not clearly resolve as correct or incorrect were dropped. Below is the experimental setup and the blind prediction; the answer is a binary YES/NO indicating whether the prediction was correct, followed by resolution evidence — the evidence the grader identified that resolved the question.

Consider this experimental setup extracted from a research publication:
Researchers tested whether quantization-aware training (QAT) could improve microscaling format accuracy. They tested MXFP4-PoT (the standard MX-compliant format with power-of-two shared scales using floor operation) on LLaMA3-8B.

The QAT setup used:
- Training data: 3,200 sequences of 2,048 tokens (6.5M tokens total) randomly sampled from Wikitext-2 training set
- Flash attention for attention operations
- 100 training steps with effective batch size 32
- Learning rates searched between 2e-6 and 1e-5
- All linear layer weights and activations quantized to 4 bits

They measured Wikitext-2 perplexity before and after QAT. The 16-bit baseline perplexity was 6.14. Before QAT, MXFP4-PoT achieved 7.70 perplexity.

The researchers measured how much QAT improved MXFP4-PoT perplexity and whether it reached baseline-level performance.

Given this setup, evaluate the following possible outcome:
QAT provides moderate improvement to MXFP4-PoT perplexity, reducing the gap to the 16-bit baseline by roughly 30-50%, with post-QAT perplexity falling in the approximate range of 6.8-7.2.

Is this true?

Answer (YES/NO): NO